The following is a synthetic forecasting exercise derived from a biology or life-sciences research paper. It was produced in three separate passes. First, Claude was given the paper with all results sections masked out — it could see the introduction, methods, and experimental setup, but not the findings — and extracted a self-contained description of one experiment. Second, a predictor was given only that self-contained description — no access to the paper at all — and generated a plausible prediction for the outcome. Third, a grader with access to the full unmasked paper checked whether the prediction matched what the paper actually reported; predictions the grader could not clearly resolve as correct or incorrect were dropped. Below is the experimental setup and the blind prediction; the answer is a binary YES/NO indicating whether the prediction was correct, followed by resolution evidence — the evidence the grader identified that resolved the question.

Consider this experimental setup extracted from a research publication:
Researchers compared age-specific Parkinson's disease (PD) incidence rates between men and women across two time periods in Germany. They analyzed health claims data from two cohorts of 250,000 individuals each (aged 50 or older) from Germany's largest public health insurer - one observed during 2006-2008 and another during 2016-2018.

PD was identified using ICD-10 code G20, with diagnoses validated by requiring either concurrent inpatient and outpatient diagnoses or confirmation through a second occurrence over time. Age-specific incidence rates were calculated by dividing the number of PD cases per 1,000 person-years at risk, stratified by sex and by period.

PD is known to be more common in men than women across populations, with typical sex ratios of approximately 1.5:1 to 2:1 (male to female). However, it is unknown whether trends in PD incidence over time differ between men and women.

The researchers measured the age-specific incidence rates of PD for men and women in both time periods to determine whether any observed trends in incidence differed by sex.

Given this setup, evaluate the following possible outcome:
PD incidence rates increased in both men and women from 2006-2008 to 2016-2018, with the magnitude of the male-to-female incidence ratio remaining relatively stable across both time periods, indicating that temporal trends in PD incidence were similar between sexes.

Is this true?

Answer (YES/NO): NO